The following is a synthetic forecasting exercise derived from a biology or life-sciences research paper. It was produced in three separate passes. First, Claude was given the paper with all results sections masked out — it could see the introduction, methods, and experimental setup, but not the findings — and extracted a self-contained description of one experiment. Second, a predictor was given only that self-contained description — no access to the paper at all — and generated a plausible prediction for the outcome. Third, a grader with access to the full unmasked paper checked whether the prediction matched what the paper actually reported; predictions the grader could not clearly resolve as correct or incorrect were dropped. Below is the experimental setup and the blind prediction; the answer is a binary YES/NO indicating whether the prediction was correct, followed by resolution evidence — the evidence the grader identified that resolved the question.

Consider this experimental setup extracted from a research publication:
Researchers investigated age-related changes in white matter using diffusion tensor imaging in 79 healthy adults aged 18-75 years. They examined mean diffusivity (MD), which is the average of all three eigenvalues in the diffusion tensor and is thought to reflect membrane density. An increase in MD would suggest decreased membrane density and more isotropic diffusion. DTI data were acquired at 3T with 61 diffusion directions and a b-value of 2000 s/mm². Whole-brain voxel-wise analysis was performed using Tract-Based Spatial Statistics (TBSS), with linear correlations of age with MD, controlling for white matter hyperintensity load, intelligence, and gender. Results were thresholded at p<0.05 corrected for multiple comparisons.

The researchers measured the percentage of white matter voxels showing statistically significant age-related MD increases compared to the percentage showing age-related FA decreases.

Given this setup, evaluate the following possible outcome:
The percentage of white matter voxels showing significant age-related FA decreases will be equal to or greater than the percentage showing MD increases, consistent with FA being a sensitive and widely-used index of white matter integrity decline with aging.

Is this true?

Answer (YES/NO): YES